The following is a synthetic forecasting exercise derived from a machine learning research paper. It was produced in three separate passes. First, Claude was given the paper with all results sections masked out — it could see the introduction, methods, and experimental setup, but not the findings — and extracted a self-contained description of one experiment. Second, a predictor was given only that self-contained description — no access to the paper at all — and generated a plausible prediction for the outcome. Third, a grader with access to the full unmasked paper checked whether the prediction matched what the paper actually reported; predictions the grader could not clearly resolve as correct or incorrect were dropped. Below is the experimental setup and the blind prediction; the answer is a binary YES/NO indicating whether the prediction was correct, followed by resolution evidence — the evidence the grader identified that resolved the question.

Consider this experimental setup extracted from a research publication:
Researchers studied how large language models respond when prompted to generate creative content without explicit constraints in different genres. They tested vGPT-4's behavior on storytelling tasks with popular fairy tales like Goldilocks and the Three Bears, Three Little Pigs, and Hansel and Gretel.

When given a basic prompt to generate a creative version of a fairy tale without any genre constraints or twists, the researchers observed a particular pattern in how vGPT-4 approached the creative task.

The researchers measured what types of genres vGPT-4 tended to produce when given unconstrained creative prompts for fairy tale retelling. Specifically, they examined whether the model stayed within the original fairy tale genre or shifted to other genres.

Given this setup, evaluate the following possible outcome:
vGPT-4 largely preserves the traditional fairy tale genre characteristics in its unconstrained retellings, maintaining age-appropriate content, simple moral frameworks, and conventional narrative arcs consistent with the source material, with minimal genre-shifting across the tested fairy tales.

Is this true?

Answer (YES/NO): NO